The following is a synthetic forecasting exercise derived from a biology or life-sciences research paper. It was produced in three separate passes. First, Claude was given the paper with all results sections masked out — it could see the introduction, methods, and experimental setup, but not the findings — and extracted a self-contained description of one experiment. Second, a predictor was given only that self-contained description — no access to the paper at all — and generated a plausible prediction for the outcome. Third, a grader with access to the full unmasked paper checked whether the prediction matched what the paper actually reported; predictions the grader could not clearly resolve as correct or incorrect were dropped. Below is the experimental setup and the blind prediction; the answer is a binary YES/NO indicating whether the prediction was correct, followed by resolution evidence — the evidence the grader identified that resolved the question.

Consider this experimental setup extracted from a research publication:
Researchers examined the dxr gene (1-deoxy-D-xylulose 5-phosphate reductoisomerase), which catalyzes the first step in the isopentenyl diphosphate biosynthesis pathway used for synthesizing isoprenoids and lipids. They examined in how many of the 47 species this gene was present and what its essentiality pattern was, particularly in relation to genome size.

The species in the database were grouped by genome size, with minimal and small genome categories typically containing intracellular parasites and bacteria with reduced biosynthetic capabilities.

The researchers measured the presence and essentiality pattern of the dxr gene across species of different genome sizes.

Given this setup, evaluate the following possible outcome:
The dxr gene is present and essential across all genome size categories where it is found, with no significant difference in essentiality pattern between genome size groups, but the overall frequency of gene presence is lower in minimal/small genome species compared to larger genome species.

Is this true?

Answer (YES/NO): NO